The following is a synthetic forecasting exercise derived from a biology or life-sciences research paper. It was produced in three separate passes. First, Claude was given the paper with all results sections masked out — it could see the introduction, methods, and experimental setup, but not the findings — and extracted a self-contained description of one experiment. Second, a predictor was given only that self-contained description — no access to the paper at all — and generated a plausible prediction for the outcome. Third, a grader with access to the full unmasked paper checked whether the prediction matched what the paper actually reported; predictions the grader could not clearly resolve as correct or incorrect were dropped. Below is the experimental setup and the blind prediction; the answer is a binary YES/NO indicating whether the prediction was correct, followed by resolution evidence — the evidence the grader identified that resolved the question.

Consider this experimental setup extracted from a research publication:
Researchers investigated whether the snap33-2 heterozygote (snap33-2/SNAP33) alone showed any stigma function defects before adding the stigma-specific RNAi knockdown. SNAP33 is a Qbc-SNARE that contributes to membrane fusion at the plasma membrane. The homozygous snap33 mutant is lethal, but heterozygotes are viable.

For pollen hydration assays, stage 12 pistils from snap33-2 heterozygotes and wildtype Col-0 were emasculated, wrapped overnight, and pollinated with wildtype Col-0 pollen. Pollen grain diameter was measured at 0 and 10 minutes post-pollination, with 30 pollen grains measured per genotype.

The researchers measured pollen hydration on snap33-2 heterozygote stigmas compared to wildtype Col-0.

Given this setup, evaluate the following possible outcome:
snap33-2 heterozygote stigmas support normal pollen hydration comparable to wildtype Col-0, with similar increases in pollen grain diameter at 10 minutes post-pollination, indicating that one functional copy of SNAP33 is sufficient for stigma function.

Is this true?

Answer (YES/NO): NO